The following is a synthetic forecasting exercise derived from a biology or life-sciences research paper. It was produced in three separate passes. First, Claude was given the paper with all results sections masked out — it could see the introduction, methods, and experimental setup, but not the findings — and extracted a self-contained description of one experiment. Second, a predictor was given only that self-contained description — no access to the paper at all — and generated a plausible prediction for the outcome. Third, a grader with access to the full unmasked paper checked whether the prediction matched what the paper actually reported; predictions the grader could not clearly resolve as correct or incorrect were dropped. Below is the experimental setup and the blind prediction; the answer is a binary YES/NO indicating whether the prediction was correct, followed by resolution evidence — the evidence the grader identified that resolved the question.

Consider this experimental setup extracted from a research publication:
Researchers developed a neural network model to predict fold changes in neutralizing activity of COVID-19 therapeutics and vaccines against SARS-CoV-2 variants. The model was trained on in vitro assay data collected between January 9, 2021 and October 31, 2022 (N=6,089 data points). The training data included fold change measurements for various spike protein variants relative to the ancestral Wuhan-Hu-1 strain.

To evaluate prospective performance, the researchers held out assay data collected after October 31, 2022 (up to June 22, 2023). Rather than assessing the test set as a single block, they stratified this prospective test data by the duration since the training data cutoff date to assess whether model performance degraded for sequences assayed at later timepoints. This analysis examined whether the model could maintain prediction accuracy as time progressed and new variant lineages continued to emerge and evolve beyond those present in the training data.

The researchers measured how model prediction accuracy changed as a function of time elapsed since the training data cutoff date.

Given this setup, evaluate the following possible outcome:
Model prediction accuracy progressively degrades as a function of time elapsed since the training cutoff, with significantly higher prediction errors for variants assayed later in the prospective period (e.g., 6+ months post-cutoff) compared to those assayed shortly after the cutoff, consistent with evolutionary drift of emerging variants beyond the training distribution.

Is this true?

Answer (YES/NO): YES